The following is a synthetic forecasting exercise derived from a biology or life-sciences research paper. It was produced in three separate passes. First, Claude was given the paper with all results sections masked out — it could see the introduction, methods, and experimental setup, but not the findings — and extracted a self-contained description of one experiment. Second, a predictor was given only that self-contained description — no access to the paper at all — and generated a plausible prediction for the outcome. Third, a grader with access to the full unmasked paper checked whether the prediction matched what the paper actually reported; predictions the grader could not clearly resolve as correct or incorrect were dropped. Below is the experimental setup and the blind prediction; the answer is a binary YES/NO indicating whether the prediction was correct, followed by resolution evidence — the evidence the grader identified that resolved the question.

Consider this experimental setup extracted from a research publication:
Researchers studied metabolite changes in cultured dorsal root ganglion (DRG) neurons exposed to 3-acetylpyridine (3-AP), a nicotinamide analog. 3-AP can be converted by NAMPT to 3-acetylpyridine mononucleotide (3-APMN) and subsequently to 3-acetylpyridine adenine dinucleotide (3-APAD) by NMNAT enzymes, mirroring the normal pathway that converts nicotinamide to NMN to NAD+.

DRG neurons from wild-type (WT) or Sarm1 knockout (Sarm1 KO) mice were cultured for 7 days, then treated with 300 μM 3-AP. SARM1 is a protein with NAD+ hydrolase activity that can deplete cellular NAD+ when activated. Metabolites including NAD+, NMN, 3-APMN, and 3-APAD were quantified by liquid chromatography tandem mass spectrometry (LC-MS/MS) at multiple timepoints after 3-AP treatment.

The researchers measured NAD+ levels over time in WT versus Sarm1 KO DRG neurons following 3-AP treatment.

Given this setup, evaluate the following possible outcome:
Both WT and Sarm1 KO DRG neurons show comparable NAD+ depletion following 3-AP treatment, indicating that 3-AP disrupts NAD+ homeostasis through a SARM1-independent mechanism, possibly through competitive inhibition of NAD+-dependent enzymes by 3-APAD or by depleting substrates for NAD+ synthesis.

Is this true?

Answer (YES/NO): NO